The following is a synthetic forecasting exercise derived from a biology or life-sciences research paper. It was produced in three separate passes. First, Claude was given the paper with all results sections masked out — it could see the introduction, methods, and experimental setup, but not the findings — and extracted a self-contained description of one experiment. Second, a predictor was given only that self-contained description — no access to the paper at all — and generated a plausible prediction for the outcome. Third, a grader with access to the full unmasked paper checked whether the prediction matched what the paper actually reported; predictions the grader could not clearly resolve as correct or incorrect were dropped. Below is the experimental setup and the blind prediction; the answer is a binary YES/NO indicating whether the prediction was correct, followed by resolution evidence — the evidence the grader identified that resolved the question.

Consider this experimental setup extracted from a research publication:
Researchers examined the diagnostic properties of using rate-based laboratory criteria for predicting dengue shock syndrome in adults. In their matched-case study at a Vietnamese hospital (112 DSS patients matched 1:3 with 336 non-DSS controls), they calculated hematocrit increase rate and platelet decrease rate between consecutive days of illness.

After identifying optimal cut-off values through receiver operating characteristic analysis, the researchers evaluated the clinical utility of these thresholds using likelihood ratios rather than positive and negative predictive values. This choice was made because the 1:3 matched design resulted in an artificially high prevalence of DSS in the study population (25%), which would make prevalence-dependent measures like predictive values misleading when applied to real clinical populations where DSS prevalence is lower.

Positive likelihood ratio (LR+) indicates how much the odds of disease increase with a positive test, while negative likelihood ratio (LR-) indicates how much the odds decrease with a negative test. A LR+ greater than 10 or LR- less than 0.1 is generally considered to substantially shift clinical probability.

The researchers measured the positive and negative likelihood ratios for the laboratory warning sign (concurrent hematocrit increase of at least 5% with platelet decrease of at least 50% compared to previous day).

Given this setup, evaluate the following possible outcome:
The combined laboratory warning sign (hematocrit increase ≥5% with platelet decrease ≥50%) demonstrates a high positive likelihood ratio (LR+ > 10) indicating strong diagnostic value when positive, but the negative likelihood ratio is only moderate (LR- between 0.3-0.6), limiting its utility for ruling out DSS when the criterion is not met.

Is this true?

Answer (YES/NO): NO